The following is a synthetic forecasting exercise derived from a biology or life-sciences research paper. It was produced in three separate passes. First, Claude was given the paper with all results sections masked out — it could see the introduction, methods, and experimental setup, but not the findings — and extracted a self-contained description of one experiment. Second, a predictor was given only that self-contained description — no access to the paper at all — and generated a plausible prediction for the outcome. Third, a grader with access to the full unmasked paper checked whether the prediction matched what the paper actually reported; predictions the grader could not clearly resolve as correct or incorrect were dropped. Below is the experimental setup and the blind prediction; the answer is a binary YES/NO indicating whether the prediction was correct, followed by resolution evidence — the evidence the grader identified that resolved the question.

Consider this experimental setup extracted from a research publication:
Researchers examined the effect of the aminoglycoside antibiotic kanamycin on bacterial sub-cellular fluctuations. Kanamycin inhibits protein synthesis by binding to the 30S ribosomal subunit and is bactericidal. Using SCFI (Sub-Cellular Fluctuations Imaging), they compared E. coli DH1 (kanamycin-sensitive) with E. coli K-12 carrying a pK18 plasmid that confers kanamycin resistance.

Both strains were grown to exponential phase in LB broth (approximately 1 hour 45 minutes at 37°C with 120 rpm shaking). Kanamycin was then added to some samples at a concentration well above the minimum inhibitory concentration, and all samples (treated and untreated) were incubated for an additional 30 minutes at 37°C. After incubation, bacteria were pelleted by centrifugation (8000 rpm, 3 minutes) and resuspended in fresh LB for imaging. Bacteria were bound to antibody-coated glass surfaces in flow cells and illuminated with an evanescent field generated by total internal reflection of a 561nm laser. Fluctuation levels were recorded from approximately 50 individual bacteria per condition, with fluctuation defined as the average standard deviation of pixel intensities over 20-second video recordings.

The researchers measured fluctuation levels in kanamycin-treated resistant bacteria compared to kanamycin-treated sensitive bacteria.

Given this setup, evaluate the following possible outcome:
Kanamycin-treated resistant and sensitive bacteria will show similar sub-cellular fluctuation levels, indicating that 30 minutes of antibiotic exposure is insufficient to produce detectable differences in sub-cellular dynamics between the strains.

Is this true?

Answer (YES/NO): NO